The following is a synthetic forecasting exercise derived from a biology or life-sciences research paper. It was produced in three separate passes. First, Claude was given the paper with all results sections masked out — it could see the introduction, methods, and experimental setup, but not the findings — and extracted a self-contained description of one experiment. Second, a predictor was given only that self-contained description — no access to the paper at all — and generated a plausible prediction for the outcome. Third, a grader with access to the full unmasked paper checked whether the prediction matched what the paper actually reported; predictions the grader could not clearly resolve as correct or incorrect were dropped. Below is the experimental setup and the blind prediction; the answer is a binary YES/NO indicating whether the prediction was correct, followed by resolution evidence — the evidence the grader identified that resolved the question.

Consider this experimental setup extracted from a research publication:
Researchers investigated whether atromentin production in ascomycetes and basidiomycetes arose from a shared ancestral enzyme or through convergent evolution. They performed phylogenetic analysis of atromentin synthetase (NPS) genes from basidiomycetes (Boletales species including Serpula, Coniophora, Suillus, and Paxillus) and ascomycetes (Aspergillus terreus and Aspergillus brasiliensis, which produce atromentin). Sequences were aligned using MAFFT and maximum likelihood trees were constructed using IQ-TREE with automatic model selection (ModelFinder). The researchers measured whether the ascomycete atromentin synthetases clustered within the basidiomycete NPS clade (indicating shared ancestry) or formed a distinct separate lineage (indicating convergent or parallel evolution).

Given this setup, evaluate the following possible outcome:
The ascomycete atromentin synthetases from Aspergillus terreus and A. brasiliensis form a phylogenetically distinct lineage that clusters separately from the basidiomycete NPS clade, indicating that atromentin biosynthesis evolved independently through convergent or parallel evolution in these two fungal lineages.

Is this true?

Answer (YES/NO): YES